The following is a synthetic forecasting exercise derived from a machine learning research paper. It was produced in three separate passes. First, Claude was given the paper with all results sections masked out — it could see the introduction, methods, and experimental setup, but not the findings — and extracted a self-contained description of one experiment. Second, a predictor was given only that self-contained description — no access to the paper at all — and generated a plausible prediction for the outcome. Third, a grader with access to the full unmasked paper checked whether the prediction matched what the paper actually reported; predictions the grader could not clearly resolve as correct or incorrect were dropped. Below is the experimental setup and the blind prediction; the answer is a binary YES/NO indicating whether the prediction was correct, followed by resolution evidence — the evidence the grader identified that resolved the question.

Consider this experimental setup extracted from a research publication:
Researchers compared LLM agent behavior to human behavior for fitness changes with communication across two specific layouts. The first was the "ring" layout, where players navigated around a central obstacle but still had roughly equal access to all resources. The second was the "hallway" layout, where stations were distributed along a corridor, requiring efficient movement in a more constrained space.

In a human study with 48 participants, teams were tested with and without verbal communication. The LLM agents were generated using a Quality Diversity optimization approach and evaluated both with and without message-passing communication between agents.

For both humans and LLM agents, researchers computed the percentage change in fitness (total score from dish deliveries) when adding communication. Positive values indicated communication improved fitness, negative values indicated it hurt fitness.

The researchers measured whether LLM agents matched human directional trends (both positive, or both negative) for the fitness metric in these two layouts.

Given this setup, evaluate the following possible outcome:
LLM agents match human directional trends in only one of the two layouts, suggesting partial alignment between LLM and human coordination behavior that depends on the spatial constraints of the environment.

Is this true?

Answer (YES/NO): NO